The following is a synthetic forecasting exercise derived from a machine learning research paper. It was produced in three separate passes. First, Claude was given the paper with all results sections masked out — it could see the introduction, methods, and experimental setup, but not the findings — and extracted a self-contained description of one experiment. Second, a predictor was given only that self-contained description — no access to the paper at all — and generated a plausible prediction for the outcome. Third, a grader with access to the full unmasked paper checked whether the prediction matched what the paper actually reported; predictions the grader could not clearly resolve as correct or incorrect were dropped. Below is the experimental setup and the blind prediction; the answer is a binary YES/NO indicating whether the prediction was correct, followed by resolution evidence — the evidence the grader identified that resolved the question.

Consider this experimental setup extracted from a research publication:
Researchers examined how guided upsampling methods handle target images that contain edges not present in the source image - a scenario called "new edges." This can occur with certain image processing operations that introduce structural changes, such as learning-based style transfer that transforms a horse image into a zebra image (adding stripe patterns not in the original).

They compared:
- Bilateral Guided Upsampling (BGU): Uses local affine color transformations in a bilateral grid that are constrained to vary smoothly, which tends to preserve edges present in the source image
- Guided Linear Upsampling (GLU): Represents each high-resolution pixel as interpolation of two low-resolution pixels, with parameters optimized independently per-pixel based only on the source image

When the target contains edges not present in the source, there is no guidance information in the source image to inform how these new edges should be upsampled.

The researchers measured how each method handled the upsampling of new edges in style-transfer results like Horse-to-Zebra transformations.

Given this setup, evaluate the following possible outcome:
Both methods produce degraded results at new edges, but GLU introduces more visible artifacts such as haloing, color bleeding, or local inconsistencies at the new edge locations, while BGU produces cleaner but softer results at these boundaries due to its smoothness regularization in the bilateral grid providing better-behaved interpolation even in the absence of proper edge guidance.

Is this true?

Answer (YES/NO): NO